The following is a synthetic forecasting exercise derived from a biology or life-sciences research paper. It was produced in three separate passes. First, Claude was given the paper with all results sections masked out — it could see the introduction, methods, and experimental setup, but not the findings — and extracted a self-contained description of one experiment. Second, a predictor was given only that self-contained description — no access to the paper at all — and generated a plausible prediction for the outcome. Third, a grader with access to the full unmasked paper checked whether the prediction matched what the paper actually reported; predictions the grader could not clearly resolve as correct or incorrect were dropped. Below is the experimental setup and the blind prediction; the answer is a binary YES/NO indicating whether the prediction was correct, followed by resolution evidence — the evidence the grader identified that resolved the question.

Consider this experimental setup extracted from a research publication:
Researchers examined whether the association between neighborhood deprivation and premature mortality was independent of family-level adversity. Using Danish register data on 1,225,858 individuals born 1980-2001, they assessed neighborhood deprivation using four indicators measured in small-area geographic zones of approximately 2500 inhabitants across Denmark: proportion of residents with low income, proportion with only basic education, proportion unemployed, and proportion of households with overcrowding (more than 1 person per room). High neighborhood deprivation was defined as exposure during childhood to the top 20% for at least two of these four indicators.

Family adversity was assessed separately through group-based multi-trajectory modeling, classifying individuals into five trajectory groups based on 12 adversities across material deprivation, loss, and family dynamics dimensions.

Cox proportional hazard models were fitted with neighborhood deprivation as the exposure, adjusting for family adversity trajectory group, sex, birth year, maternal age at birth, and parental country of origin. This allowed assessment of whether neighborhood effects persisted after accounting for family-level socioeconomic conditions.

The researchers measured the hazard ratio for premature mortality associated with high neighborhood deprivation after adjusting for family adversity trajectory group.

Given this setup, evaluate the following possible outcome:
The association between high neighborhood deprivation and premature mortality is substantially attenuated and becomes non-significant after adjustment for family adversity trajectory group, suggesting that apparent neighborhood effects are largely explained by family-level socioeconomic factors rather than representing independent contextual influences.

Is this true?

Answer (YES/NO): NO